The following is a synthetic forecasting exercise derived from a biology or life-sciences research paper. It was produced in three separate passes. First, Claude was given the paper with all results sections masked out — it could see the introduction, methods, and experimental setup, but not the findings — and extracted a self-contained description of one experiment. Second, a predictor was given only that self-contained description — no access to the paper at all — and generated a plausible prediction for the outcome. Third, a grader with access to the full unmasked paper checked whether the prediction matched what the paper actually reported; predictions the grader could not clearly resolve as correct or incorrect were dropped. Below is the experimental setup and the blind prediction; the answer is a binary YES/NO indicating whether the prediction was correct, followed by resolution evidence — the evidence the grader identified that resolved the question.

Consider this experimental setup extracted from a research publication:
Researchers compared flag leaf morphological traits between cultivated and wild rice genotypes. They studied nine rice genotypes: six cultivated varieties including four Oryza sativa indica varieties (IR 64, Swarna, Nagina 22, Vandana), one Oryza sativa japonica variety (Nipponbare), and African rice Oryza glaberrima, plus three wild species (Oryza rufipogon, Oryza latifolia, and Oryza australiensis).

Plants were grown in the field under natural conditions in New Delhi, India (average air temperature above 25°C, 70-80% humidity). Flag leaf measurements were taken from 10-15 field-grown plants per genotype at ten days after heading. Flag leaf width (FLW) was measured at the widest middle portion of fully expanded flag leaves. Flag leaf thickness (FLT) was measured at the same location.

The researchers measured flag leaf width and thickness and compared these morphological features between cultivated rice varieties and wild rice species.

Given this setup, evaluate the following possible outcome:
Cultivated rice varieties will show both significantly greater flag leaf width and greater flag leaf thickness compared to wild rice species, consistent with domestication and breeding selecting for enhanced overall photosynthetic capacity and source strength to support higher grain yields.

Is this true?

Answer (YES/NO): NO